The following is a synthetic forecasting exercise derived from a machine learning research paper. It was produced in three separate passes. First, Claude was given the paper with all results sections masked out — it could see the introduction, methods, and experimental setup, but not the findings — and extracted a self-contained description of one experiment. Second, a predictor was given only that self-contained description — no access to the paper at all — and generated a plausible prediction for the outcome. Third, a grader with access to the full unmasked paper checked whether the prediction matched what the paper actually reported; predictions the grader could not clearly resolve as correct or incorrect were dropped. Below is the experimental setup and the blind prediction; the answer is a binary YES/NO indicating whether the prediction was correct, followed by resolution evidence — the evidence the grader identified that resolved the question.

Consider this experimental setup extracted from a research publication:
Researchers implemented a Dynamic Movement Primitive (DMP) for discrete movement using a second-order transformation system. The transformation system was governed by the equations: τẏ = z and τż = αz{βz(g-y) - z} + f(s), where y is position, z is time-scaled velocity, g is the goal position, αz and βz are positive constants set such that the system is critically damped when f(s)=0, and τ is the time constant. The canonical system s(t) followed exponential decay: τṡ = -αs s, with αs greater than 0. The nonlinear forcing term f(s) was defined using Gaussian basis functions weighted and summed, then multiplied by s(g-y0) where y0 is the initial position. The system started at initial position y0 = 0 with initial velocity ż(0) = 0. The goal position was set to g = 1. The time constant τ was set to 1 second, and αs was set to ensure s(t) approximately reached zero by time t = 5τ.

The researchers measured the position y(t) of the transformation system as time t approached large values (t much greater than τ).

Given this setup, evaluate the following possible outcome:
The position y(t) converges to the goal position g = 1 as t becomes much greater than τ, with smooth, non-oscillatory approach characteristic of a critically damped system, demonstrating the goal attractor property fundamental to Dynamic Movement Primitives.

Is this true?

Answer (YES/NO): YES